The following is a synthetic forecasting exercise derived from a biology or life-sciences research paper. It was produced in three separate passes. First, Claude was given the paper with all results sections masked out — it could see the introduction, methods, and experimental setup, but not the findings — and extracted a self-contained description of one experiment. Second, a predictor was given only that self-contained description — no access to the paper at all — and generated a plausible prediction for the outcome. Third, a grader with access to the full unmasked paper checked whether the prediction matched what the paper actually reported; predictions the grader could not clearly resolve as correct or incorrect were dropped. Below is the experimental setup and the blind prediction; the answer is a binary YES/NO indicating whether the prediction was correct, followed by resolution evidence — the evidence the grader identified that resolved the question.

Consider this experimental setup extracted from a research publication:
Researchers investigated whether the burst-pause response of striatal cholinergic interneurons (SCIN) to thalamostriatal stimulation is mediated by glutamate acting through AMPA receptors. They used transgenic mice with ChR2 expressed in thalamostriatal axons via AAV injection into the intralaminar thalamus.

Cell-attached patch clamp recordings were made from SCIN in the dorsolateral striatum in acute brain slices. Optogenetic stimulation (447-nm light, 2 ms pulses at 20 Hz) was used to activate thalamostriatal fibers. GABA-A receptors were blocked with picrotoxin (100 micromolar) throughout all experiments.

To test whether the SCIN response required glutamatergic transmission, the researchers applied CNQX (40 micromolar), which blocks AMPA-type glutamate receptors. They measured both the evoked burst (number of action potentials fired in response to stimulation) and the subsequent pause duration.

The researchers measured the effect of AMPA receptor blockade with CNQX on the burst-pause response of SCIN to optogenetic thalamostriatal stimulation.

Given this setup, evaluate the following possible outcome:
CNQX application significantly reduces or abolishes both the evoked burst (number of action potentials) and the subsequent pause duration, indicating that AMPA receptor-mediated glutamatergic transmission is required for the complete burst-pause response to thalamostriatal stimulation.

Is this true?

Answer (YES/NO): YES